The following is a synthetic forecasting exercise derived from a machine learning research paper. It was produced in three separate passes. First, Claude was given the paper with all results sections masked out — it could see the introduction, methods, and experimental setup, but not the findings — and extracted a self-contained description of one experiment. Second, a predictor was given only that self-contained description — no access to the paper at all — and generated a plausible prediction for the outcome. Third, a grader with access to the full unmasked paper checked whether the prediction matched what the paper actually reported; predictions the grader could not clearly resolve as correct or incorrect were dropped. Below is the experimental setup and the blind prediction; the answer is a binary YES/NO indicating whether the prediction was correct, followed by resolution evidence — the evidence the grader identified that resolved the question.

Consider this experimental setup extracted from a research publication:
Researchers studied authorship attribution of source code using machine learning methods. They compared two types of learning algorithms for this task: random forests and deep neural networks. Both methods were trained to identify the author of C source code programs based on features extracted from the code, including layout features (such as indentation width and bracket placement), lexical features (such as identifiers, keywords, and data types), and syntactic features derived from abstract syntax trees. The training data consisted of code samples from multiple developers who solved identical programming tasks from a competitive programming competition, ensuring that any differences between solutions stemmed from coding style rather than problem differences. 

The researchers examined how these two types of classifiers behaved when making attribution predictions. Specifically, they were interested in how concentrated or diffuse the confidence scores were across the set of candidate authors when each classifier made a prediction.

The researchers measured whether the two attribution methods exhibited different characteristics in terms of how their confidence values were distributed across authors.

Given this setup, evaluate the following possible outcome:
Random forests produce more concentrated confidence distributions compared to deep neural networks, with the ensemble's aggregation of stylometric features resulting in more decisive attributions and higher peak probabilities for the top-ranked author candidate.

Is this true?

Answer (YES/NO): NO